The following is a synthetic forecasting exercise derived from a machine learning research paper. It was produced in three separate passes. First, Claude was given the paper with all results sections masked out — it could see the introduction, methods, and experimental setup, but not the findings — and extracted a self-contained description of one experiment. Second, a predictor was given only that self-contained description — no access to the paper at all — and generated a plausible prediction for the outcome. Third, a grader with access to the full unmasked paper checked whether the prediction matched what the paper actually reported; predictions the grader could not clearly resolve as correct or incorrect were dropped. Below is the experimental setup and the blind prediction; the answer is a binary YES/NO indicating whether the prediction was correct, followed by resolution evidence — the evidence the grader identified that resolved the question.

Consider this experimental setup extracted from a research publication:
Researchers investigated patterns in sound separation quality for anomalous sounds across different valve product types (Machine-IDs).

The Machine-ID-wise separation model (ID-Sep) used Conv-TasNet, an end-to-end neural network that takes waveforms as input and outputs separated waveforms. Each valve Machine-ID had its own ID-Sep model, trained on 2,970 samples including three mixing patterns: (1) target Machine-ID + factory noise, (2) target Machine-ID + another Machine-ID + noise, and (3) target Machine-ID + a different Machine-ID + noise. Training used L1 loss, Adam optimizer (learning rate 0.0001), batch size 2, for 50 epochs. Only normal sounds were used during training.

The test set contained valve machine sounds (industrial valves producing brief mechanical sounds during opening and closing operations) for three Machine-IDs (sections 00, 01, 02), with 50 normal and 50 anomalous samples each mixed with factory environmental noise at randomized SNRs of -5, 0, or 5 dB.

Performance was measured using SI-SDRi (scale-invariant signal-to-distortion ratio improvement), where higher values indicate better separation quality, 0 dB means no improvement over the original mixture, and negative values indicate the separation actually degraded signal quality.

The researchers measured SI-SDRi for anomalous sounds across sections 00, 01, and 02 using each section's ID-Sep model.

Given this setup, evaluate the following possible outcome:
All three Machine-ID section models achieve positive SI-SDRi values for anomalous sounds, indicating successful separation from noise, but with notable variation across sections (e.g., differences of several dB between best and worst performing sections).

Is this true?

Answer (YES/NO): NO